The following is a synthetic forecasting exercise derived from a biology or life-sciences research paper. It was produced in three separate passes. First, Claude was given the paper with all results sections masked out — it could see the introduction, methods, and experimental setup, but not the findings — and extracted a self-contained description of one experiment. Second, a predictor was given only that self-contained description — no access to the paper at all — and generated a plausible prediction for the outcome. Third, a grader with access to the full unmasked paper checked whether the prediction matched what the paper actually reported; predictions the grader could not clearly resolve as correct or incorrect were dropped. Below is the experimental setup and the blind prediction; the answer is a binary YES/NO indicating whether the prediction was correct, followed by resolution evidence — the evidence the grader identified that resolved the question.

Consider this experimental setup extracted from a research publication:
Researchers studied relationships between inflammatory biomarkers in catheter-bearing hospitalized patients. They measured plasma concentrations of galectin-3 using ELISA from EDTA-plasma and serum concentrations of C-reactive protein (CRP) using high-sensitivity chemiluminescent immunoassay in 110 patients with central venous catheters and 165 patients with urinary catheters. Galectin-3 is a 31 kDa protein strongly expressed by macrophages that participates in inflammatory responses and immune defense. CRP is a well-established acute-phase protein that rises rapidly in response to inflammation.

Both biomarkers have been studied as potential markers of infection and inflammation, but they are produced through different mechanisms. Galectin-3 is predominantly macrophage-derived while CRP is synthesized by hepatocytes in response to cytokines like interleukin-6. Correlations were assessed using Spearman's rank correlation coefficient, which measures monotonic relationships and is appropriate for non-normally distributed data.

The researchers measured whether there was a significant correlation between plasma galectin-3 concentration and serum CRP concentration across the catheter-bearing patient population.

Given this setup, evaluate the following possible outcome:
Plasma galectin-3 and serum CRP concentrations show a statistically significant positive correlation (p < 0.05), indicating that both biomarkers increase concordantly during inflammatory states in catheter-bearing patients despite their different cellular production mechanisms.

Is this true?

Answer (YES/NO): YES